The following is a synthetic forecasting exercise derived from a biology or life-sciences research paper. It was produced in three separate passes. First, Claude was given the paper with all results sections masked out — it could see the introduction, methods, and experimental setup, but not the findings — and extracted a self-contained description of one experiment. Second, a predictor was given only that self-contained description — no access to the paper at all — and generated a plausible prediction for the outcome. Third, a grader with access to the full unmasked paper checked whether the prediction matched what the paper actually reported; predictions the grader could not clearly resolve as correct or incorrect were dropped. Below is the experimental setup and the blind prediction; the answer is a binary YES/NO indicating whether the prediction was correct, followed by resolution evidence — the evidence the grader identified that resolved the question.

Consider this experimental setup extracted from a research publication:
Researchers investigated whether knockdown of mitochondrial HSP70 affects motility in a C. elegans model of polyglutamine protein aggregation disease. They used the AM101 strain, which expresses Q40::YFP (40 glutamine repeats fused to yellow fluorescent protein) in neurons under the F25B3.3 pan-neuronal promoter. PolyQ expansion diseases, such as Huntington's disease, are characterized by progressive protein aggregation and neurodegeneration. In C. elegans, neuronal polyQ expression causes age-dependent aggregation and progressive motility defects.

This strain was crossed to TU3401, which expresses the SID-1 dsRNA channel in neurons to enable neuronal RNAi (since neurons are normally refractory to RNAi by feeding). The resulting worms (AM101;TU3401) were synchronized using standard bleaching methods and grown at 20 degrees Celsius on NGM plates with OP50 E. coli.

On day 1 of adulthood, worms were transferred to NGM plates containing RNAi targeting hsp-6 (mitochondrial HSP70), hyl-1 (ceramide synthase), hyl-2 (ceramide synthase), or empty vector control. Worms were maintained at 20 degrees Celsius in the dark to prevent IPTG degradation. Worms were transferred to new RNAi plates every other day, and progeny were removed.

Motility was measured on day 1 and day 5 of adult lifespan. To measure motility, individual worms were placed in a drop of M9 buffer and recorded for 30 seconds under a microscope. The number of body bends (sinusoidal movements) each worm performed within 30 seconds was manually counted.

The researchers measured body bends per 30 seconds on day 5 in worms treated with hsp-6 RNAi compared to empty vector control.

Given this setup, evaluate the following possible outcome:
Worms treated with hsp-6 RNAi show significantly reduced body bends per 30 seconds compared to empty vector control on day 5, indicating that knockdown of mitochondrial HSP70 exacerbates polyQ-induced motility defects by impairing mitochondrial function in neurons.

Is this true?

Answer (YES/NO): NO